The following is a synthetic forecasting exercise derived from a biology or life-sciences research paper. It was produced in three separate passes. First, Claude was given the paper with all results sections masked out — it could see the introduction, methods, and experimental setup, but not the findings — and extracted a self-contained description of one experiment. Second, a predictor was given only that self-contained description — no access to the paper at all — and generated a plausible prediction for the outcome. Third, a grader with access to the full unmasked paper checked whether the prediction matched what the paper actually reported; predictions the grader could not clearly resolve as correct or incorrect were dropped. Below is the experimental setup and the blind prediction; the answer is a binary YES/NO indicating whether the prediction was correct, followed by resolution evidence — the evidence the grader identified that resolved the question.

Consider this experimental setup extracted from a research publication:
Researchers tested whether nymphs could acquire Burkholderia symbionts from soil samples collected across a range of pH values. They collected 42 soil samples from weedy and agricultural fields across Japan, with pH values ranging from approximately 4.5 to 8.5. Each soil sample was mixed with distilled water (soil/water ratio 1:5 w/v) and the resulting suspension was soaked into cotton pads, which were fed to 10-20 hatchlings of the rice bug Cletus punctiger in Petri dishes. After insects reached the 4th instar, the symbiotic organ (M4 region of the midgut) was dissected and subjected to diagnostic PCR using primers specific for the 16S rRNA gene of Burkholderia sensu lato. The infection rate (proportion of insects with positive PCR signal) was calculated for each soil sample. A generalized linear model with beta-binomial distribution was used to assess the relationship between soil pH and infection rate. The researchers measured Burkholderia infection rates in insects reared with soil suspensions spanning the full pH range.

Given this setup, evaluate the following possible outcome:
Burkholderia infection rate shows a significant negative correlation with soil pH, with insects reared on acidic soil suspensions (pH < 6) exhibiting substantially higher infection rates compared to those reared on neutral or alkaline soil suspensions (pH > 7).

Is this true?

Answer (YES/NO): NO